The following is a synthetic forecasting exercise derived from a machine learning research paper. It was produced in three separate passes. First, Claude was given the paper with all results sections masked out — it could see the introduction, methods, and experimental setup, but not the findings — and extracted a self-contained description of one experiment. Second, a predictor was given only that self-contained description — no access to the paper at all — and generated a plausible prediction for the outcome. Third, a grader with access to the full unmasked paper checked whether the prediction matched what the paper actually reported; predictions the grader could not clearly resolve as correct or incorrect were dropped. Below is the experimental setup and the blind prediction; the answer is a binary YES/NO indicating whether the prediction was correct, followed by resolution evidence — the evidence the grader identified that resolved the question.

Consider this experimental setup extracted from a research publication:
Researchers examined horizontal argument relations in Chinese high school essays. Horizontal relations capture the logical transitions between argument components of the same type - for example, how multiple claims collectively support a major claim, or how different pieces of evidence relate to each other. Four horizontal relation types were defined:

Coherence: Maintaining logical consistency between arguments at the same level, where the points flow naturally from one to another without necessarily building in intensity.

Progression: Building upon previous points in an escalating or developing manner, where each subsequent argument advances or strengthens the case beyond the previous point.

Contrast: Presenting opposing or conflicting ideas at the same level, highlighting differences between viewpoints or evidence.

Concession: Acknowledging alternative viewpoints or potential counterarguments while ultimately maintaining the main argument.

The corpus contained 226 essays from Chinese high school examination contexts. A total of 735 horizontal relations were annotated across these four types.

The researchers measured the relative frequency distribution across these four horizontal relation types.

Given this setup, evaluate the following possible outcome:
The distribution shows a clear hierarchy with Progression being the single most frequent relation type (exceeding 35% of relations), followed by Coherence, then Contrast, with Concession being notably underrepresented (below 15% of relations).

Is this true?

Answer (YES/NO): NO